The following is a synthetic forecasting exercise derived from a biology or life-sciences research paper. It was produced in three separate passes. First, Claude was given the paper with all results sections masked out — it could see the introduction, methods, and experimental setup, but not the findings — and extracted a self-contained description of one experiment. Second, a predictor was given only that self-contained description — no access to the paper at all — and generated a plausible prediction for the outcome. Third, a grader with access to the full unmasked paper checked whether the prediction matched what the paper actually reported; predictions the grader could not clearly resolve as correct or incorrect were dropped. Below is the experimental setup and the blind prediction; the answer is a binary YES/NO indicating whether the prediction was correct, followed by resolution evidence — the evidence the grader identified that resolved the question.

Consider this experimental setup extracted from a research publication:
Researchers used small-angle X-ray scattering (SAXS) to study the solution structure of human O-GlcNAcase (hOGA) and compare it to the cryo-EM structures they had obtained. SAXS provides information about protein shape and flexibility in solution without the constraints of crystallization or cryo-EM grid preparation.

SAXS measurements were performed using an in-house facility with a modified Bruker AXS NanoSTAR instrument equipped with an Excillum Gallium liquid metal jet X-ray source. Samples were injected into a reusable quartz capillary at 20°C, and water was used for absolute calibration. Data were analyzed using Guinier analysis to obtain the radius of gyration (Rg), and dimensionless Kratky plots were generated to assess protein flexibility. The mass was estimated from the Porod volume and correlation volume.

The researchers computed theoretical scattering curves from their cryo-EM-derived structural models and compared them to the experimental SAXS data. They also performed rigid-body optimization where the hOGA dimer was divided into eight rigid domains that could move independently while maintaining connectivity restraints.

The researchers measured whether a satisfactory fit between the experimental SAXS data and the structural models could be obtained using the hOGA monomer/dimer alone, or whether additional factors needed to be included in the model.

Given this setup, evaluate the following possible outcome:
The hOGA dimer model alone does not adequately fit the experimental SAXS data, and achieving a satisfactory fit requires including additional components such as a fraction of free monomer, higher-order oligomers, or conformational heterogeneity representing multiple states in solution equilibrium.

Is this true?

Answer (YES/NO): YES